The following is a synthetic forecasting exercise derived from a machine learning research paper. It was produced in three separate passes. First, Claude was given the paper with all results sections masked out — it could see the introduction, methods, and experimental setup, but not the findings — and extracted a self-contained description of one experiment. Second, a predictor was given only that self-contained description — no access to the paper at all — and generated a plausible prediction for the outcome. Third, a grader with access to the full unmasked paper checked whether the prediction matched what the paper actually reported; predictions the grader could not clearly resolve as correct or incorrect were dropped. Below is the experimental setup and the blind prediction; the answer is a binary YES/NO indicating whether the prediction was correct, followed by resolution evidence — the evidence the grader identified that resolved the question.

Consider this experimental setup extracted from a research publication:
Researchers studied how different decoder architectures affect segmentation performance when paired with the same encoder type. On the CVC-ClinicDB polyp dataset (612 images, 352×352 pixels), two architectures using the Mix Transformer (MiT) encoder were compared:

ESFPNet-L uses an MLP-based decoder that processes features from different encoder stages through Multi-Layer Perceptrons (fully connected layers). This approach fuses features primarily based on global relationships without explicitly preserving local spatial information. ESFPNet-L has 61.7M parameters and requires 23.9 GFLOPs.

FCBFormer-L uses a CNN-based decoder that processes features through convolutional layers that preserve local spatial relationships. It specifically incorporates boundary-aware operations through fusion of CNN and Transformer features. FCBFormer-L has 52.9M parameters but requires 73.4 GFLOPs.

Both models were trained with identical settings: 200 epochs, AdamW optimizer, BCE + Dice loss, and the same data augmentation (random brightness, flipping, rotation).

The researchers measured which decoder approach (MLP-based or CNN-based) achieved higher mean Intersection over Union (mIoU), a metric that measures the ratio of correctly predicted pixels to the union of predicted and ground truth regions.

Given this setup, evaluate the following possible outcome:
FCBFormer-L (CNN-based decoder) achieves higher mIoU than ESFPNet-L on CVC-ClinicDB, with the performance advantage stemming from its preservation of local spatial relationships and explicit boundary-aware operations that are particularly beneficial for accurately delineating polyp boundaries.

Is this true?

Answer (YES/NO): NO